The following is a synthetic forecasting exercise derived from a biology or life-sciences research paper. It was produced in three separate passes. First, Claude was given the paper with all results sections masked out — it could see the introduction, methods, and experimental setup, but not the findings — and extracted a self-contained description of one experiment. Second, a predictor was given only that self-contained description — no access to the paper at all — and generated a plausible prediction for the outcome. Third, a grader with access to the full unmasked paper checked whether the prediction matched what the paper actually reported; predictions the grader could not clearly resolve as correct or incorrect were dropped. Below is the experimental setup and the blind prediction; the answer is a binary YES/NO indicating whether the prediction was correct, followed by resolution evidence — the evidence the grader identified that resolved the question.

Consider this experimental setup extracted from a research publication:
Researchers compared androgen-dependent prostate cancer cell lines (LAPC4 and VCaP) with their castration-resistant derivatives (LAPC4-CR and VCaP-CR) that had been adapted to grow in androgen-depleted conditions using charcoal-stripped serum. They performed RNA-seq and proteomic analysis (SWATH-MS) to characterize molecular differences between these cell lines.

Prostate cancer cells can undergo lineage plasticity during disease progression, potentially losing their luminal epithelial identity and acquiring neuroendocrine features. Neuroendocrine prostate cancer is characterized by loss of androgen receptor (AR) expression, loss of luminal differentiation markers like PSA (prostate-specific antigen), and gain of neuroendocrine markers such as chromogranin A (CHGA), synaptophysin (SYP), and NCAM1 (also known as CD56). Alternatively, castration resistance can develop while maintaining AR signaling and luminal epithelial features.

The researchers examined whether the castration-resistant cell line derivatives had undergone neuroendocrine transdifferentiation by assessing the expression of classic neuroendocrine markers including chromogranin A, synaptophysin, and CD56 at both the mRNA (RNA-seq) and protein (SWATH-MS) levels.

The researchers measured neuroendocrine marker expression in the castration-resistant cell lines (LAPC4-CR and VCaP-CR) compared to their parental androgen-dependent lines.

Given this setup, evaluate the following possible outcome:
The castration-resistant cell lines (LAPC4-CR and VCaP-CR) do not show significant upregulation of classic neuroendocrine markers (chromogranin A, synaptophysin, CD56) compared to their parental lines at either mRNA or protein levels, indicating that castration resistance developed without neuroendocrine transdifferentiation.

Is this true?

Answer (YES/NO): YES